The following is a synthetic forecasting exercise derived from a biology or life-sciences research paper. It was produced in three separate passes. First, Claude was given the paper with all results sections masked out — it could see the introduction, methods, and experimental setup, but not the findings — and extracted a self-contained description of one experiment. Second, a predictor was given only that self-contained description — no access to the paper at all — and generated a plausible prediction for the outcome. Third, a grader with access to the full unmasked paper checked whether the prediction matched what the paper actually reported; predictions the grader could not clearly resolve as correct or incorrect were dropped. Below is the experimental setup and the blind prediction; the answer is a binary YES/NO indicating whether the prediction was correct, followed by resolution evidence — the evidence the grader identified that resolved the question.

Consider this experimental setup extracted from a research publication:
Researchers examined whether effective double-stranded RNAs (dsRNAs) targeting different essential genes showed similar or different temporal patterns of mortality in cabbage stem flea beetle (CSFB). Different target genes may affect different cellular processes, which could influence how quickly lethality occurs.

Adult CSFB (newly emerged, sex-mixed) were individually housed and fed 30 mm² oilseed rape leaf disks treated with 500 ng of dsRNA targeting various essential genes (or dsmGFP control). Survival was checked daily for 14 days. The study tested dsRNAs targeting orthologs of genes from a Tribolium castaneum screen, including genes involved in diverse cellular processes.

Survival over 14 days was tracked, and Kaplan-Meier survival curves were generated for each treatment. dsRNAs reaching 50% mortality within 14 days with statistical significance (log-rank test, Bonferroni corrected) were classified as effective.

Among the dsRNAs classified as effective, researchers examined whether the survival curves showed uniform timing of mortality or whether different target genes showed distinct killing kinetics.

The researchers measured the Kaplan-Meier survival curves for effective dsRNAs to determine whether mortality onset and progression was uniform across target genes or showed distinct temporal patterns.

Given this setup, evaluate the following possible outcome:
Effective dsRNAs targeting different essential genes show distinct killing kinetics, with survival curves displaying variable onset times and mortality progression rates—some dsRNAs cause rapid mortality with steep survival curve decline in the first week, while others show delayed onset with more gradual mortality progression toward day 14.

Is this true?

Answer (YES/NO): NO